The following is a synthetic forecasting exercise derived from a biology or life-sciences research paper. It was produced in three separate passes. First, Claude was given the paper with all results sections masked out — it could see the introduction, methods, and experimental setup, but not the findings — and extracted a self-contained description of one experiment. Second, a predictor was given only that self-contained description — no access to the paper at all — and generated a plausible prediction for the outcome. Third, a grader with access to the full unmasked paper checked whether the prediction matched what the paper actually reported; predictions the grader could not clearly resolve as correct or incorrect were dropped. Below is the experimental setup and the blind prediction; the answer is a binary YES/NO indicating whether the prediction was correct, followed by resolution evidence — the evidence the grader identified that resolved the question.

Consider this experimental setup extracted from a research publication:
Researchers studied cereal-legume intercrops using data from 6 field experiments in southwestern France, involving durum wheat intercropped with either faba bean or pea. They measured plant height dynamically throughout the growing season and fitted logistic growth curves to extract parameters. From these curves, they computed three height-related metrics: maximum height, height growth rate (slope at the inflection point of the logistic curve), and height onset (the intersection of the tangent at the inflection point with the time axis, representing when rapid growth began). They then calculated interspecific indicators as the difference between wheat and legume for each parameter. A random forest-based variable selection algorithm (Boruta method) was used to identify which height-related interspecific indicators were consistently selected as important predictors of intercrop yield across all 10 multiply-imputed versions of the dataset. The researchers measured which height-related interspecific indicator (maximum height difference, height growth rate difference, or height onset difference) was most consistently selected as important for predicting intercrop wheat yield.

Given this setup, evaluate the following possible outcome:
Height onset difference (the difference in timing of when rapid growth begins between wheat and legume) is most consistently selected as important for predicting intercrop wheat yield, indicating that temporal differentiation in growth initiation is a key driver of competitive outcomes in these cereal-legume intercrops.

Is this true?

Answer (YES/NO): NO